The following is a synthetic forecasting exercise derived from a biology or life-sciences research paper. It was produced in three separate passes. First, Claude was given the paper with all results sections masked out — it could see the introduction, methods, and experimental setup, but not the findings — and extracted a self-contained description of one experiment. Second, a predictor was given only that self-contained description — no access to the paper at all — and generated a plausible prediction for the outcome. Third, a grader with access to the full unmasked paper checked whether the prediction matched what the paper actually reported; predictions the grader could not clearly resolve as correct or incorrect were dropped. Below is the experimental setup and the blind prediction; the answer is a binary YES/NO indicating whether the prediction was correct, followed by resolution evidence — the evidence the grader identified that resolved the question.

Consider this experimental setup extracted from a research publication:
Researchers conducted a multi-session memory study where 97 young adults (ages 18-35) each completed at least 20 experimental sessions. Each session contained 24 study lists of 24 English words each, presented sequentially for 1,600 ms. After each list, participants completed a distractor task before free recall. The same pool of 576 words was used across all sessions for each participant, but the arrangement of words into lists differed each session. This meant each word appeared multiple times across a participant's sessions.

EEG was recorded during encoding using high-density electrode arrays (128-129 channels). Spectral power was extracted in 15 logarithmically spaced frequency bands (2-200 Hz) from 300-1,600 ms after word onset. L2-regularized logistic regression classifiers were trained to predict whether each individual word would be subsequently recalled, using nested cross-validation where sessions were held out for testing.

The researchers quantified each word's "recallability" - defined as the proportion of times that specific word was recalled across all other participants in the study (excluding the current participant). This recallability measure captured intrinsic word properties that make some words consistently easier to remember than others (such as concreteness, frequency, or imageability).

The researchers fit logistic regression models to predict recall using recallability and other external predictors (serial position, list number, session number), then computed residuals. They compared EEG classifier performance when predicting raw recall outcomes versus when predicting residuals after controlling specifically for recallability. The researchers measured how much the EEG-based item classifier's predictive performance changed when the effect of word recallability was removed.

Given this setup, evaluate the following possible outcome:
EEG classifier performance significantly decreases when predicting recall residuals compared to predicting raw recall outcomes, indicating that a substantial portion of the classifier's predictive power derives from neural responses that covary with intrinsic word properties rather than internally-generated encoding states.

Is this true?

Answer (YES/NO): NO